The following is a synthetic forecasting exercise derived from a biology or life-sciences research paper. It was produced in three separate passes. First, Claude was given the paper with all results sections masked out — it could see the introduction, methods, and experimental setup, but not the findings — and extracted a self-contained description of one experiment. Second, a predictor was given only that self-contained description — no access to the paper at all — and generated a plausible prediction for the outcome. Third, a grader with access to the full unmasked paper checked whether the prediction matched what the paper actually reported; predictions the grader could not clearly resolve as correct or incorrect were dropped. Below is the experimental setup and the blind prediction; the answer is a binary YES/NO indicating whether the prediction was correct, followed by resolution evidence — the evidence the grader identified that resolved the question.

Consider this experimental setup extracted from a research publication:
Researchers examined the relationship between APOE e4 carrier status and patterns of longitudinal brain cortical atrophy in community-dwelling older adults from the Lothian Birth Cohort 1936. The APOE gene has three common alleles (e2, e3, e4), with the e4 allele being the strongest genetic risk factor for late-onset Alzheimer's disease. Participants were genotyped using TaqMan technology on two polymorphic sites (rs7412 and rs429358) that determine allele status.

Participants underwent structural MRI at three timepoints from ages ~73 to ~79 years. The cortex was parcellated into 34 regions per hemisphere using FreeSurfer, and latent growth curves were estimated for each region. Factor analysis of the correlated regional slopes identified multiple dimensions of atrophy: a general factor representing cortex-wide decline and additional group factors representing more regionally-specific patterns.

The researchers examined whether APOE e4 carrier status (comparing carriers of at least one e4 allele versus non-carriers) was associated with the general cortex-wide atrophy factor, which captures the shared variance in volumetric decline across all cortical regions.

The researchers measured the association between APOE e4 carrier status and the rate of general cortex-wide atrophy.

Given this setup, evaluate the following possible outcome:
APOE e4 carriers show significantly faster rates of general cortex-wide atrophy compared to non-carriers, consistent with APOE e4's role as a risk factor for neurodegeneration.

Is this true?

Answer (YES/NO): NO